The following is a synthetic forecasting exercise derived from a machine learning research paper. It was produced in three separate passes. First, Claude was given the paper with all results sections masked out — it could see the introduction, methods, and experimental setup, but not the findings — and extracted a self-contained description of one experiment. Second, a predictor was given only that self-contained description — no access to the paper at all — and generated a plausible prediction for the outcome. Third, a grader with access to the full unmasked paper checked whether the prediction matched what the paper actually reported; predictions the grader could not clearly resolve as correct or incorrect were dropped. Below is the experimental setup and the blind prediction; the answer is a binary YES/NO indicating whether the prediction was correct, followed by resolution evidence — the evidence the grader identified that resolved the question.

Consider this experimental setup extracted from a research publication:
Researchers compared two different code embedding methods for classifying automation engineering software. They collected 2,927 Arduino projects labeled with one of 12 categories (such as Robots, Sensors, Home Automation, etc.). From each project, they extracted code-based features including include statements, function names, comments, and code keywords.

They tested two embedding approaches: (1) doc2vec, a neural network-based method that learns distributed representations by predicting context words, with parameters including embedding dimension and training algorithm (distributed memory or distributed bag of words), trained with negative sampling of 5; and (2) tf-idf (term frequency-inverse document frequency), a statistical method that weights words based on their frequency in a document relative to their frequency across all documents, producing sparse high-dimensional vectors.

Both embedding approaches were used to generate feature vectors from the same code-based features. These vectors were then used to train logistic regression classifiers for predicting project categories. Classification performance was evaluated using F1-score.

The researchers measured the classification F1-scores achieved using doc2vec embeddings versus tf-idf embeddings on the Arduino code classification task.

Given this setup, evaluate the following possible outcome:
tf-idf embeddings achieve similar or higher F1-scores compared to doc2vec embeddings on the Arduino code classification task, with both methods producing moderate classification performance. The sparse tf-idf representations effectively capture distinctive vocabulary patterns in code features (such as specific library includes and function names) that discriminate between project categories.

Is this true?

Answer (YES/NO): NO